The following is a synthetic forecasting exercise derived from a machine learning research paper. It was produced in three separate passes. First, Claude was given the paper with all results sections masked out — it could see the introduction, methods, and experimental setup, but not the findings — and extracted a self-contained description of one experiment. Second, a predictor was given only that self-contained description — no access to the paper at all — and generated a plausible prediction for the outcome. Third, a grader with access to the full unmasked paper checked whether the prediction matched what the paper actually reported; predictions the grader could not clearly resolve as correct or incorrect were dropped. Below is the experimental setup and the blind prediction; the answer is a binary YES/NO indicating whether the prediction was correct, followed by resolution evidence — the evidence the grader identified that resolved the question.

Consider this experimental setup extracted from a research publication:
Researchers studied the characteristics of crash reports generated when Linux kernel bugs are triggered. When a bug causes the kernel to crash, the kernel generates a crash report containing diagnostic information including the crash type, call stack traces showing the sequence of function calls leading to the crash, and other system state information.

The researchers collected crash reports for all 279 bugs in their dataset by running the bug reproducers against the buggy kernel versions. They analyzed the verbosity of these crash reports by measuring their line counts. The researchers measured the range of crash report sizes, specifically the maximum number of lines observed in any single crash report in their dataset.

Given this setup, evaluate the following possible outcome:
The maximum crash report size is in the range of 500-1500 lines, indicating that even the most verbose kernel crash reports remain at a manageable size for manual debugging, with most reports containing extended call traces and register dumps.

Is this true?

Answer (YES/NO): YES